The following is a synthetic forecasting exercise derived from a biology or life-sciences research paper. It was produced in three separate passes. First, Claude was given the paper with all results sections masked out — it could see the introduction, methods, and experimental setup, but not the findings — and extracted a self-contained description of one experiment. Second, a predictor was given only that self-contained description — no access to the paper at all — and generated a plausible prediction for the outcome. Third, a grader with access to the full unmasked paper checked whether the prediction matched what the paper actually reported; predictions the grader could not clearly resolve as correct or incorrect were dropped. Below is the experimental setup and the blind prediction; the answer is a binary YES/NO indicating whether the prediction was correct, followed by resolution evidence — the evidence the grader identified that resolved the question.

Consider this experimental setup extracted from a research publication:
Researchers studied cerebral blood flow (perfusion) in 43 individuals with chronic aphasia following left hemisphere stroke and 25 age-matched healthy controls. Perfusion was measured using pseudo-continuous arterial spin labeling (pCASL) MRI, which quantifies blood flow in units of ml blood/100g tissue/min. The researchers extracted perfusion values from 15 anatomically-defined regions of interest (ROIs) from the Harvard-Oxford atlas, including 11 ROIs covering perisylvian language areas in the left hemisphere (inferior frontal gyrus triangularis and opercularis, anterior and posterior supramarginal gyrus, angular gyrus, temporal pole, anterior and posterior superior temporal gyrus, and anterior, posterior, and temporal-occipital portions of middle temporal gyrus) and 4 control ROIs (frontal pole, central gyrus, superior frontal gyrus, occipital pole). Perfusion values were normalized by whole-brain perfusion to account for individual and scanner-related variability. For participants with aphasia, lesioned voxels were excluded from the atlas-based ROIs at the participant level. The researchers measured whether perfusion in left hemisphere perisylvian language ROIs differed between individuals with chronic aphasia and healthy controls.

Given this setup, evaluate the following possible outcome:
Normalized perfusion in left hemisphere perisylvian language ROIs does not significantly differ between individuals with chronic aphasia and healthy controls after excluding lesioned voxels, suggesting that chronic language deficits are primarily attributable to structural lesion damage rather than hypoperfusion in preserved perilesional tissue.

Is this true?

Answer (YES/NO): NO